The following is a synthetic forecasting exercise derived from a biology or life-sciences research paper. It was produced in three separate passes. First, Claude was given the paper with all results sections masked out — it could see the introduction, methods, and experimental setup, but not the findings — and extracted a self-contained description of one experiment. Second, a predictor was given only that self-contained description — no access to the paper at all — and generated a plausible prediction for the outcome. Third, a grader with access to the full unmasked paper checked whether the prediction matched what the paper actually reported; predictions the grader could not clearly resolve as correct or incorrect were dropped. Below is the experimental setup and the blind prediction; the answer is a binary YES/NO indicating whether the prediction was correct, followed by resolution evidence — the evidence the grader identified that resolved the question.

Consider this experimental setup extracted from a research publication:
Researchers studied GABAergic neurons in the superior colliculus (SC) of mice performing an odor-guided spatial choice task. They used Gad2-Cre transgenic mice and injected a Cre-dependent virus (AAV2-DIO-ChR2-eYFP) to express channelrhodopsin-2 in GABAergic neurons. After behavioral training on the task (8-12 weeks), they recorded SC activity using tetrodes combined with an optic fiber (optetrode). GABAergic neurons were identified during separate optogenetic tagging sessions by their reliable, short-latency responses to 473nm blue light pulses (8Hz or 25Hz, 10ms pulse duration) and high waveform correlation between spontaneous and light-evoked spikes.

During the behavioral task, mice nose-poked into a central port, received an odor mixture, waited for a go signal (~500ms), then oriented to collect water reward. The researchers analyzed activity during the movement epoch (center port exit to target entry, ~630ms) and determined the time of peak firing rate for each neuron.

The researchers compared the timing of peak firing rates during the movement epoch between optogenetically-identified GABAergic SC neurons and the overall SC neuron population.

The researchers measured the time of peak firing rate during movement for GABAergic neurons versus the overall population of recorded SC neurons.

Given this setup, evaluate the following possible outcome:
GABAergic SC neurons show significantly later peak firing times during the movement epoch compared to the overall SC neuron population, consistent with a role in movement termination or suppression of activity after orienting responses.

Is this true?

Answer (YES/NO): YES